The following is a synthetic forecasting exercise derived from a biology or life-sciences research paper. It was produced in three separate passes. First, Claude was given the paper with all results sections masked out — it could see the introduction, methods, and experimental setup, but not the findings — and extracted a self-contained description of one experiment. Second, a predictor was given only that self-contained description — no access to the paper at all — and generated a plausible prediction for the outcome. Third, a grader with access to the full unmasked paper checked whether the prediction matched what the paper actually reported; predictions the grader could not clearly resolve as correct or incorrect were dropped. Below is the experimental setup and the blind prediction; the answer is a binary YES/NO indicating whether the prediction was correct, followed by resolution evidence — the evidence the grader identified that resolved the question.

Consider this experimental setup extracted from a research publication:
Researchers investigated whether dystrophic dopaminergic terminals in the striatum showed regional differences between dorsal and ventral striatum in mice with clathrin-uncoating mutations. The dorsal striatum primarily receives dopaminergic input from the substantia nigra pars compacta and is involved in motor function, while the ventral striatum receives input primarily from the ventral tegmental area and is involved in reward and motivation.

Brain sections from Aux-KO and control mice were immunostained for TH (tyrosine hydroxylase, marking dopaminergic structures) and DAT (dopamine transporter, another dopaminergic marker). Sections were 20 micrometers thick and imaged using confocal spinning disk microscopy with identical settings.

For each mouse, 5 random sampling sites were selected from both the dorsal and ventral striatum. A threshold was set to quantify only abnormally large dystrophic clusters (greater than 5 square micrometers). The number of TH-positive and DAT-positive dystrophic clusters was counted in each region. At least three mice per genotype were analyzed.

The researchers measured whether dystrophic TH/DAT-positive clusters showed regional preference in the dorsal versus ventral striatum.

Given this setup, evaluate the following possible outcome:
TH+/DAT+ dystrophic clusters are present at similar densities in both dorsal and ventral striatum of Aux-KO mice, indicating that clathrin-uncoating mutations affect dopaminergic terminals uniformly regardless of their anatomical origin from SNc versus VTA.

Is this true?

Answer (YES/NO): NO